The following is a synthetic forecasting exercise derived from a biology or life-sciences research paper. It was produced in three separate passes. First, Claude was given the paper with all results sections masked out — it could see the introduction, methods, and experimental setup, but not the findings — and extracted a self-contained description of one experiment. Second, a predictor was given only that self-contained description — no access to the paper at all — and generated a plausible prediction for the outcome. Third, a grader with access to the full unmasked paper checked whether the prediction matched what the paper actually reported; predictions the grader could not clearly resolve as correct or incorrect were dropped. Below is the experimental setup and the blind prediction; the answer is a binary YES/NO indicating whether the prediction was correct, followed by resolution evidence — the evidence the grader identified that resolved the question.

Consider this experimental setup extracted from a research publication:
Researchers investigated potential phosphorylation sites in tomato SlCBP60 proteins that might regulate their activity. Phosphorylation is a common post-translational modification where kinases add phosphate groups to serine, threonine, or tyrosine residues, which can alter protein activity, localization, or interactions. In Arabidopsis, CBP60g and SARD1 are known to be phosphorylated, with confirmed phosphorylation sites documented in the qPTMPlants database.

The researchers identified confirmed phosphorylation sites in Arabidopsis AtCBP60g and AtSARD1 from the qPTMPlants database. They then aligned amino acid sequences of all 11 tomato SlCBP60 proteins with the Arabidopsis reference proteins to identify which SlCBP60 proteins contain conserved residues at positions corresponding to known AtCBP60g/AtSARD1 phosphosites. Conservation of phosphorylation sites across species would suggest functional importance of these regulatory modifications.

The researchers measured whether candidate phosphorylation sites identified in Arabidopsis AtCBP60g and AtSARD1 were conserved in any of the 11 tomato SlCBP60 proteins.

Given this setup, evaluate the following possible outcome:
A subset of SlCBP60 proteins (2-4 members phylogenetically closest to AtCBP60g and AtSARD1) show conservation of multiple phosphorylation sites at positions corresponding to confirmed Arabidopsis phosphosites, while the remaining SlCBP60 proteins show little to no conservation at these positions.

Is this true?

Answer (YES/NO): YES